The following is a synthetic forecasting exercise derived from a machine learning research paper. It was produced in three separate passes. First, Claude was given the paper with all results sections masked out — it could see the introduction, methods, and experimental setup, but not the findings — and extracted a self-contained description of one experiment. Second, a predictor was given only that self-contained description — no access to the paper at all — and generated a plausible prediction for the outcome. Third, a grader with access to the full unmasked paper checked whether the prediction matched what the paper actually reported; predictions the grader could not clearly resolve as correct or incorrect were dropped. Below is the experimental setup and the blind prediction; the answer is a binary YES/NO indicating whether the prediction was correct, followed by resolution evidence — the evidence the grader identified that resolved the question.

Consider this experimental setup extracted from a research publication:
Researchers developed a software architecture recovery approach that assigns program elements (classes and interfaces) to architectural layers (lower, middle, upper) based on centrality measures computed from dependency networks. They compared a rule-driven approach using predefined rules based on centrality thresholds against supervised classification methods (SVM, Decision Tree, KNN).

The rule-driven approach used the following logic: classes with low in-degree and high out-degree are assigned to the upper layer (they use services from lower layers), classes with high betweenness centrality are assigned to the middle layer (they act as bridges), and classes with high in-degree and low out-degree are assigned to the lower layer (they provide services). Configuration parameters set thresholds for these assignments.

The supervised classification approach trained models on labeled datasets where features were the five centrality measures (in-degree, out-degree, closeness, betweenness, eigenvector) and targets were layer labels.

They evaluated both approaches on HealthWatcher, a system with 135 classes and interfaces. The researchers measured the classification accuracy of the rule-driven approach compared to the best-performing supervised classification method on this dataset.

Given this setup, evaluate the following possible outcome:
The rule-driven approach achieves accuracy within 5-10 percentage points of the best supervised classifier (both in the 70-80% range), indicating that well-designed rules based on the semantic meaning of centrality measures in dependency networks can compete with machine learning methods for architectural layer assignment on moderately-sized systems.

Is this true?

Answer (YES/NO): NO